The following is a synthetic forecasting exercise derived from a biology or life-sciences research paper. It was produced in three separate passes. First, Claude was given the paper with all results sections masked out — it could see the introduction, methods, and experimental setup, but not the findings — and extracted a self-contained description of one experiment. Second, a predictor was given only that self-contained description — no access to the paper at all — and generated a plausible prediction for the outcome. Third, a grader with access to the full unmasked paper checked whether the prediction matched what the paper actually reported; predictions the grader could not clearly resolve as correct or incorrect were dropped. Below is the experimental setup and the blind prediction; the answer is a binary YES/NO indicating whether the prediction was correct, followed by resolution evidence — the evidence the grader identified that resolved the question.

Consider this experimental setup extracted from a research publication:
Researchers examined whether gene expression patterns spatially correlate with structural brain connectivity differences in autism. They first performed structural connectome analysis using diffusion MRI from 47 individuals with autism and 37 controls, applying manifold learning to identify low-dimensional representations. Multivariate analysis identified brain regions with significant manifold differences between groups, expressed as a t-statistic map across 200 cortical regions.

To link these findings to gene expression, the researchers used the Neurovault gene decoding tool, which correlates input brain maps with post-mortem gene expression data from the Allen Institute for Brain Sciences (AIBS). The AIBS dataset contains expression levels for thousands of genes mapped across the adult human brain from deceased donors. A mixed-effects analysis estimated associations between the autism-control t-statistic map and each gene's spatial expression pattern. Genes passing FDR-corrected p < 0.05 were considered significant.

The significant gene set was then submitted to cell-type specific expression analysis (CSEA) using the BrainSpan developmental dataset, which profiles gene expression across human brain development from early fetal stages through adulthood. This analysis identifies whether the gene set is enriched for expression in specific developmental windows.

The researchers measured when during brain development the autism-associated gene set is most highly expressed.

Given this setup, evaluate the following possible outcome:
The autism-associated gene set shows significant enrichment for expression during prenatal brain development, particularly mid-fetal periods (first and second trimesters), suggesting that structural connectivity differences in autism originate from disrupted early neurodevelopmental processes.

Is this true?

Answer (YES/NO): NO